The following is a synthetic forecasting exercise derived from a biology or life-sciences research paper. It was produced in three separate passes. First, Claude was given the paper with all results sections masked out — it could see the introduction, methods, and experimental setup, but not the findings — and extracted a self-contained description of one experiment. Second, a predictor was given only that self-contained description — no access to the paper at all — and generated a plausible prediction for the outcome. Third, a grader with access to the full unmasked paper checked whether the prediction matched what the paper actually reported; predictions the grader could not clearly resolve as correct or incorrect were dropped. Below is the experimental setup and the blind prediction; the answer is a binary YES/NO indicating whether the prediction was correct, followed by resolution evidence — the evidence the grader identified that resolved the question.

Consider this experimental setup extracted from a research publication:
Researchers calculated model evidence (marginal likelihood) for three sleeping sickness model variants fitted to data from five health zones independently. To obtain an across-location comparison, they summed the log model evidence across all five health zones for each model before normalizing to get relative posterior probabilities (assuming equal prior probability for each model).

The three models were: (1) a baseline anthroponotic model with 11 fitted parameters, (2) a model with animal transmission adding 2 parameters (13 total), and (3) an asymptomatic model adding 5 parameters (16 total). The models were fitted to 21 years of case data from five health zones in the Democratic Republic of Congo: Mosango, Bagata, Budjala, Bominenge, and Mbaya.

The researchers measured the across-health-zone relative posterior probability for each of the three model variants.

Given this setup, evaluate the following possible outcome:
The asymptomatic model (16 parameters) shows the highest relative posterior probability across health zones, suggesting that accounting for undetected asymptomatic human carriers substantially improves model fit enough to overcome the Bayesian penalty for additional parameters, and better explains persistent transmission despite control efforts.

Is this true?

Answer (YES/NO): NO